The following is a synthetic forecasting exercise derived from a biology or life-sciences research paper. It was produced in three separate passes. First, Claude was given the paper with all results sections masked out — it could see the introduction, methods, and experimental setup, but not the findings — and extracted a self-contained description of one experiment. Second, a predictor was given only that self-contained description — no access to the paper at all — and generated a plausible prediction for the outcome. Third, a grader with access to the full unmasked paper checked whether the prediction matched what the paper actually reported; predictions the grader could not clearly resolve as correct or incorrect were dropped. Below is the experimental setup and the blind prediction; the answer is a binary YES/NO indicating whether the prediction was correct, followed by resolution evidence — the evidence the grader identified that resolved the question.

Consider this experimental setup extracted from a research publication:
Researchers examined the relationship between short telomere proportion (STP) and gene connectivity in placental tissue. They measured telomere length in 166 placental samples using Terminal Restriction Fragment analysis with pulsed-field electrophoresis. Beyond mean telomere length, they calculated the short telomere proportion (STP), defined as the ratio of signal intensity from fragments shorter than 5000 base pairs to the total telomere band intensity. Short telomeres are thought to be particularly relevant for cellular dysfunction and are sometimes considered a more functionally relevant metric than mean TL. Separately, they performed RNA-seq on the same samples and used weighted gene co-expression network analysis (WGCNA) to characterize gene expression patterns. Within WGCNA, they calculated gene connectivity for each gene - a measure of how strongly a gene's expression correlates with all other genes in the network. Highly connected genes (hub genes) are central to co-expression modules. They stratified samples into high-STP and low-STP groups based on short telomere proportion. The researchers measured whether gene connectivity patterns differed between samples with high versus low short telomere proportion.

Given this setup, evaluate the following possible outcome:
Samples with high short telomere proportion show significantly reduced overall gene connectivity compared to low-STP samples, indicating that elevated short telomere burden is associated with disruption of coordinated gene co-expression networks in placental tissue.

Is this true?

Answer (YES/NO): NO